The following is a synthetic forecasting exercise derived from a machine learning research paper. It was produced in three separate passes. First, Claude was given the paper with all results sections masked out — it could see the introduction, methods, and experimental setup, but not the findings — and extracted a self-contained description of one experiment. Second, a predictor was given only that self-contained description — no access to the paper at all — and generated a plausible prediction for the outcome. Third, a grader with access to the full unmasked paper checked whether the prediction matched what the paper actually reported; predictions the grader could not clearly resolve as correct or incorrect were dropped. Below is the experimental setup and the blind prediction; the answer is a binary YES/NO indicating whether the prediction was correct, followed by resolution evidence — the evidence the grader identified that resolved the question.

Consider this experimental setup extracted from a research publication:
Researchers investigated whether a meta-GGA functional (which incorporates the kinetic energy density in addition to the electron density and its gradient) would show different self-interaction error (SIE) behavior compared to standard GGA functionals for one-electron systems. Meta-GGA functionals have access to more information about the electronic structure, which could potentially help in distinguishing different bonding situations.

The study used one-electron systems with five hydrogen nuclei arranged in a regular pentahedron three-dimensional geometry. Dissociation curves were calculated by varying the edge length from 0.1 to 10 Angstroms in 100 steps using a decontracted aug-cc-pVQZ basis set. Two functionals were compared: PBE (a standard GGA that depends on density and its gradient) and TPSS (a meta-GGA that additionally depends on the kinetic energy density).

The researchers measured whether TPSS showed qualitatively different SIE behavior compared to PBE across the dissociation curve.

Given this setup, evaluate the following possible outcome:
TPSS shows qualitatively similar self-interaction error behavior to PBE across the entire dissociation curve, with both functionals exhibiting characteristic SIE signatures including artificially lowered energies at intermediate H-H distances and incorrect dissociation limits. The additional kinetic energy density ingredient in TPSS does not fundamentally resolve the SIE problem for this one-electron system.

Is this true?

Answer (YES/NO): YES